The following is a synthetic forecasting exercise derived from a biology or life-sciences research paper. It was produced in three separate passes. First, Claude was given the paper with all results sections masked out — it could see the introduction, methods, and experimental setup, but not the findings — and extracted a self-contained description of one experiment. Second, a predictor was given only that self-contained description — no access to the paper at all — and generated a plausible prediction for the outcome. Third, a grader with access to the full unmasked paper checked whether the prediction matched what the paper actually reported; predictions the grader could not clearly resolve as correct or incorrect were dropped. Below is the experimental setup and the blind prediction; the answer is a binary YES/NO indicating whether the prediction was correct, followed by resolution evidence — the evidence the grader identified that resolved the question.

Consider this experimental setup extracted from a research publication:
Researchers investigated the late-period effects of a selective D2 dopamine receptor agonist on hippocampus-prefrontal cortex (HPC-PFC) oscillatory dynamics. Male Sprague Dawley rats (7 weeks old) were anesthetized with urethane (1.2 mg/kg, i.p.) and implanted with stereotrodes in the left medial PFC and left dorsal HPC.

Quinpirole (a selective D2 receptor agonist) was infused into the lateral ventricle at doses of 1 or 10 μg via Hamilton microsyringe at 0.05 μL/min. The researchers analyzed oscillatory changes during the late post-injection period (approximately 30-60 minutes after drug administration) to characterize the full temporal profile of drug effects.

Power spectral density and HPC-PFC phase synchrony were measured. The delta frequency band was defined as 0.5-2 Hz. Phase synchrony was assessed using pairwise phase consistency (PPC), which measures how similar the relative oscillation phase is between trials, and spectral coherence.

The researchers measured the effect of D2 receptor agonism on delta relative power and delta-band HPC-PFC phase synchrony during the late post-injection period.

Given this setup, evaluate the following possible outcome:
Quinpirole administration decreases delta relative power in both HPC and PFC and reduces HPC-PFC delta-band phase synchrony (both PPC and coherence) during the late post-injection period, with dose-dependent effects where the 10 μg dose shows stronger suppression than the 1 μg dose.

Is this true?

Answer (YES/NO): NO